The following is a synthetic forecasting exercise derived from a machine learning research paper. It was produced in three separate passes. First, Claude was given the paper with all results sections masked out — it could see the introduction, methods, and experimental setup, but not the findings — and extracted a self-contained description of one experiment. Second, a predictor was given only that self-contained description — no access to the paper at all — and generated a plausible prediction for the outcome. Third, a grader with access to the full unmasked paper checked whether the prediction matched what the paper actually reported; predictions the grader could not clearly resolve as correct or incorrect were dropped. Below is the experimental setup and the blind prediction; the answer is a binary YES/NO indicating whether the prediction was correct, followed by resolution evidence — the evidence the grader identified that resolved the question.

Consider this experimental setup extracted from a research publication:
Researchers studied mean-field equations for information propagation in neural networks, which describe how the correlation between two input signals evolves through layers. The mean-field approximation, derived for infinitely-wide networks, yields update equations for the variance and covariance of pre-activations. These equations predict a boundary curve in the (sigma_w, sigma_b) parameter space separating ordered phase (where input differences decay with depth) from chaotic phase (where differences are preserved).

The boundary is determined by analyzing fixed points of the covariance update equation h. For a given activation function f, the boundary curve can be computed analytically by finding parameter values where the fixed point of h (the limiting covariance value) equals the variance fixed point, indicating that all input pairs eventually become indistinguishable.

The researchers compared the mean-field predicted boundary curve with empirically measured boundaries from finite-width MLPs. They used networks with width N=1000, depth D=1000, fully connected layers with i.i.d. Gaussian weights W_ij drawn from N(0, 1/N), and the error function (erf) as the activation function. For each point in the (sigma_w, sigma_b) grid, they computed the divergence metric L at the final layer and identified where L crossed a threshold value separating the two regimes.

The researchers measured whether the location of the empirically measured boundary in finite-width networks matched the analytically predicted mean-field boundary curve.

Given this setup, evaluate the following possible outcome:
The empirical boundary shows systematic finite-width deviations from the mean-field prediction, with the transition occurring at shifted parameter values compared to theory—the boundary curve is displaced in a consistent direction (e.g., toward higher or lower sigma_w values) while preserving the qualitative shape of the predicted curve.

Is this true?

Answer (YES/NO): NO